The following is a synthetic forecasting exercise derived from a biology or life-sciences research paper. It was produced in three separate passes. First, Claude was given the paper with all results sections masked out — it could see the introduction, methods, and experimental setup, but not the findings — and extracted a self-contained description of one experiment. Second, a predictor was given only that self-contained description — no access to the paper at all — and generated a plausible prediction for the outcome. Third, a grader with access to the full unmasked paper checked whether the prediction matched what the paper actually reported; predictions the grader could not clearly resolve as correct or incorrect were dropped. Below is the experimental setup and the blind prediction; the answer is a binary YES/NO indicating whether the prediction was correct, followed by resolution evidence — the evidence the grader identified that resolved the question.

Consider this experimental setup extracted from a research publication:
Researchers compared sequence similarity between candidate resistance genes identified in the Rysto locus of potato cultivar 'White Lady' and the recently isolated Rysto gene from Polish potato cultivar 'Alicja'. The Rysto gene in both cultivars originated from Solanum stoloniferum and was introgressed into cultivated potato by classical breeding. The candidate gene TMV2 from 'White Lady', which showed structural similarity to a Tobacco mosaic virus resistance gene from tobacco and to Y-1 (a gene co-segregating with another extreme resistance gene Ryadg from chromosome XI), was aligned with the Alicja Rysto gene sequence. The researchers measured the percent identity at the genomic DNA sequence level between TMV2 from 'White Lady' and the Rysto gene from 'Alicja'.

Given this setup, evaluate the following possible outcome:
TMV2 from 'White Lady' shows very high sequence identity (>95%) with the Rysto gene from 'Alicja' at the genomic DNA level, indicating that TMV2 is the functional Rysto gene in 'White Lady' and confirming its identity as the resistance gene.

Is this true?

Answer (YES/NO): NO